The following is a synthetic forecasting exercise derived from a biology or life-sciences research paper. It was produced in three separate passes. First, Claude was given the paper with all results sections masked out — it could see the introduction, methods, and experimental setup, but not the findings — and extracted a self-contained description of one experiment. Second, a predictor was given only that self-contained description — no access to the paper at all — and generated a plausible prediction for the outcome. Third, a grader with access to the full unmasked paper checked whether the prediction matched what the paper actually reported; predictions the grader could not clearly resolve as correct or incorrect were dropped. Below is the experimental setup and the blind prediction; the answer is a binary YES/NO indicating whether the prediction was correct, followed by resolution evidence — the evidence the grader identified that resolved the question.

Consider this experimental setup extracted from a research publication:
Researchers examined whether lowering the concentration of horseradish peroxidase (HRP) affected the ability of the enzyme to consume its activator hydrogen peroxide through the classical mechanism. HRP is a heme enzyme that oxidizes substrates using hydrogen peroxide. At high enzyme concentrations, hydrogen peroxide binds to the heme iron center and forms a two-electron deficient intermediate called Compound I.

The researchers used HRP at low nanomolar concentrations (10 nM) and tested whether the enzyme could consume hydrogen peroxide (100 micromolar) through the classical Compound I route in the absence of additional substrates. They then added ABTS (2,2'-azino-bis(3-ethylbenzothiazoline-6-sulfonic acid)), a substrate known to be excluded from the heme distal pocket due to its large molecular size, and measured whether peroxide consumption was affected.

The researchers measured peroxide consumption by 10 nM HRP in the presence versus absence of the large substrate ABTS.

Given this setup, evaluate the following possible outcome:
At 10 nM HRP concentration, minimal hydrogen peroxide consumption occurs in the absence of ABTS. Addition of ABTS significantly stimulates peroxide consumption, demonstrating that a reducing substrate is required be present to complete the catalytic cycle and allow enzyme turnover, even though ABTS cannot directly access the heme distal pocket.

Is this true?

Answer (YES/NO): NO